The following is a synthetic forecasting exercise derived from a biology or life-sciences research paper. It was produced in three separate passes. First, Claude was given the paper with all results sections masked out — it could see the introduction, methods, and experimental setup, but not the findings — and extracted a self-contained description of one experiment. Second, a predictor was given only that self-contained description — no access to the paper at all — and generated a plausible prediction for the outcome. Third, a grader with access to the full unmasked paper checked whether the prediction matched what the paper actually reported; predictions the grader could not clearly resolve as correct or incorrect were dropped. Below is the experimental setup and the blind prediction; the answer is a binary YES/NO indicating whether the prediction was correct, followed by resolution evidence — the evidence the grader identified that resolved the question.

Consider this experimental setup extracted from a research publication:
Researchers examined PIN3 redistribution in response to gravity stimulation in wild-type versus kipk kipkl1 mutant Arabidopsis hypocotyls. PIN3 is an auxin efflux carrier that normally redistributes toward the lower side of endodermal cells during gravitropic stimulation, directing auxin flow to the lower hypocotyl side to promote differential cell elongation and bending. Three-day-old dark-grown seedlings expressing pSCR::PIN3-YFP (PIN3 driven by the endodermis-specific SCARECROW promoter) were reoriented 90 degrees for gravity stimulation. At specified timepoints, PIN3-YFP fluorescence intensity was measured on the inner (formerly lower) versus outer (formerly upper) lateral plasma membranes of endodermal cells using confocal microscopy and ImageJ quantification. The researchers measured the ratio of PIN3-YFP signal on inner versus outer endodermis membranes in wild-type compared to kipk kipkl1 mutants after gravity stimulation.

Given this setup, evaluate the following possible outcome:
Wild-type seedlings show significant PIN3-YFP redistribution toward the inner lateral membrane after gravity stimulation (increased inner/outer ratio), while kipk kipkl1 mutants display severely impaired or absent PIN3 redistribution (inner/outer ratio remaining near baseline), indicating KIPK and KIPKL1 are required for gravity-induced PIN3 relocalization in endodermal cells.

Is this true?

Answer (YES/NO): NO